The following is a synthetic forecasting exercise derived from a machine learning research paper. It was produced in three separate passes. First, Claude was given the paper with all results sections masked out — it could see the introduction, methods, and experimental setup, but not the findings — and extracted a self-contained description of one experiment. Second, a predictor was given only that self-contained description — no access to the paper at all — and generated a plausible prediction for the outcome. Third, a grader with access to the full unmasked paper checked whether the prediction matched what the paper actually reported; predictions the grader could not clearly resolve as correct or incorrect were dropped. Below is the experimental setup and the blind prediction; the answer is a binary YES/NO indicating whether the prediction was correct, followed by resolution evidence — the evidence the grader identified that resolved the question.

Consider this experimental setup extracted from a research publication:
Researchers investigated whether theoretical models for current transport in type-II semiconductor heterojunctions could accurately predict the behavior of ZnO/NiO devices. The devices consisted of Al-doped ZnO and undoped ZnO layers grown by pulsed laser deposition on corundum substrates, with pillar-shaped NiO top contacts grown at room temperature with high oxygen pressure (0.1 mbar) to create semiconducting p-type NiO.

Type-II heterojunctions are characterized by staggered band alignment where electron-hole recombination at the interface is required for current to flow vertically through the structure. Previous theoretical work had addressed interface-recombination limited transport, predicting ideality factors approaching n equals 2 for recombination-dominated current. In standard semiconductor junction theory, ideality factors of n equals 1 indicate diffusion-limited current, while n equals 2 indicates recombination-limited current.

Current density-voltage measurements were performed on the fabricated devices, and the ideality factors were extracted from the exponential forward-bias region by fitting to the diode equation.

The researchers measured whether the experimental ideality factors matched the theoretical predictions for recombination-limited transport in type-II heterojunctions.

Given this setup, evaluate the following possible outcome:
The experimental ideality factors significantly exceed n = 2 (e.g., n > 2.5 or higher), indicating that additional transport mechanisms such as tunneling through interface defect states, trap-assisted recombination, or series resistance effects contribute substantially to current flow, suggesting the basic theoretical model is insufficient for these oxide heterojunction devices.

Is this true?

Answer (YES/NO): NO